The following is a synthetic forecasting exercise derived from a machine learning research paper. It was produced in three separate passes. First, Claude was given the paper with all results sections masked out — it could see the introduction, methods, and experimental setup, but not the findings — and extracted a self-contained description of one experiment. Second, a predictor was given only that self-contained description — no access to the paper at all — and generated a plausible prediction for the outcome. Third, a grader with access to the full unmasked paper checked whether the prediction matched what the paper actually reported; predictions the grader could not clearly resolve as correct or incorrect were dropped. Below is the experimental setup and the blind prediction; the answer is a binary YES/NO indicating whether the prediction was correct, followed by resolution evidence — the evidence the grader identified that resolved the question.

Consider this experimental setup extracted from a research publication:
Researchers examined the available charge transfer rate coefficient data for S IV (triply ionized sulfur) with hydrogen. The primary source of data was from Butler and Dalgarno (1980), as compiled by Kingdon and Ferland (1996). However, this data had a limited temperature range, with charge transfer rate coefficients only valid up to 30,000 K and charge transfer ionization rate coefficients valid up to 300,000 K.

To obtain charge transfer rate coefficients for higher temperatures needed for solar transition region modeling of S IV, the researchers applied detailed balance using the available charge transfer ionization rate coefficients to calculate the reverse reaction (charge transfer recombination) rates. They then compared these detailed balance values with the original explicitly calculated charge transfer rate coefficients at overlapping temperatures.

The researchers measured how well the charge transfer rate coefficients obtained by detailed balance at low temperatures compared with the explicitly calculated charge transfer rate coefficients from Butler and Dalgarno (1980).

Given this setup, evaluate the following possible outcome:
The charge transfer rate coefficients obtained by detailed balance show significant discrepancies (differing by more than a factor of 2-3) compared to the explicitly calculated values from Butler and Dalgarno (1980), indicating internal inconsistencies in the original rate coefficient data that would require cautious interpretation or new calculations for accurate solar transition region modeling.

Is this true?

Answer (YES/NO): YES